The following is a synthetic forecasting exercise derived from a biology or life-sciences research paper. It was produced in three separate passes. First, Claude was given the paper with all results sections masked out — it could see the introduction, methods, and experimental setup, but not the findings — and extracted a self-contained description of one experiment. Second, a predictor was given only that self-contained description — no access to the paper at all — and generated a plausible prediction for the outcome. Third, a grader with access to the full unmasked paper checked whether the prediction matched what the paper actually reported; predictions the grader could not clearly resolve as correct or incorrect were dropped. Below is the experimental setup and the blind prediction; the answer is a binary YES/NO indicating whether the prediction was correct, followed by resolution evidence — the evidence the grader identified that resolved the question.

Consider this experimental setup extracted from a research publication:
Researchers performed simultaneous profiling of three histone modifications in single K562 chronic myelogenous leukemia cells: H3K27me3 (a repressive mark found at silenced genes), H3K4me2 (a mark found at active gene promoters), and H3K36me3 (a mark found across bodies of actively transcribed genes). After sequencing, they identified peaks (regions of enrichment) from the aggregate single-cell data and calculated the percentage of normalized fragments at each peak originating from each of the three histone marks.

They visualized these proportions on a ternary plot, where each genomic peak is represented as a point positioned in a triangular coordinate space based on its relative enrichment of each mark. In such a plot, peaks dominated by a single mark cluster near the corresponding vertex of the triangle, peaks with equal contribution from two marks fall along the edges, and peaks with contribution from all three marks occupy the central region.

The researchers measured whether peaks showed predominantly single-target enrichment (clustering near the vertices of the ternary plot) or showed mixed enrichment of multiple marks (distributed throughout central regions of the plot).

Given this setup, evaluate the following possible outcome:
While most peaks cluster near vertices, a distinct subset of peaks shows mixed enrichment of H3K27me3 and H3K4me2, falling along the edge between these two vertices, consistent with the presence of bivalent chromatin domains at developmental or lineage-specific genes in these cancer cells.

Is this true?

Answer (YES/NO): NO